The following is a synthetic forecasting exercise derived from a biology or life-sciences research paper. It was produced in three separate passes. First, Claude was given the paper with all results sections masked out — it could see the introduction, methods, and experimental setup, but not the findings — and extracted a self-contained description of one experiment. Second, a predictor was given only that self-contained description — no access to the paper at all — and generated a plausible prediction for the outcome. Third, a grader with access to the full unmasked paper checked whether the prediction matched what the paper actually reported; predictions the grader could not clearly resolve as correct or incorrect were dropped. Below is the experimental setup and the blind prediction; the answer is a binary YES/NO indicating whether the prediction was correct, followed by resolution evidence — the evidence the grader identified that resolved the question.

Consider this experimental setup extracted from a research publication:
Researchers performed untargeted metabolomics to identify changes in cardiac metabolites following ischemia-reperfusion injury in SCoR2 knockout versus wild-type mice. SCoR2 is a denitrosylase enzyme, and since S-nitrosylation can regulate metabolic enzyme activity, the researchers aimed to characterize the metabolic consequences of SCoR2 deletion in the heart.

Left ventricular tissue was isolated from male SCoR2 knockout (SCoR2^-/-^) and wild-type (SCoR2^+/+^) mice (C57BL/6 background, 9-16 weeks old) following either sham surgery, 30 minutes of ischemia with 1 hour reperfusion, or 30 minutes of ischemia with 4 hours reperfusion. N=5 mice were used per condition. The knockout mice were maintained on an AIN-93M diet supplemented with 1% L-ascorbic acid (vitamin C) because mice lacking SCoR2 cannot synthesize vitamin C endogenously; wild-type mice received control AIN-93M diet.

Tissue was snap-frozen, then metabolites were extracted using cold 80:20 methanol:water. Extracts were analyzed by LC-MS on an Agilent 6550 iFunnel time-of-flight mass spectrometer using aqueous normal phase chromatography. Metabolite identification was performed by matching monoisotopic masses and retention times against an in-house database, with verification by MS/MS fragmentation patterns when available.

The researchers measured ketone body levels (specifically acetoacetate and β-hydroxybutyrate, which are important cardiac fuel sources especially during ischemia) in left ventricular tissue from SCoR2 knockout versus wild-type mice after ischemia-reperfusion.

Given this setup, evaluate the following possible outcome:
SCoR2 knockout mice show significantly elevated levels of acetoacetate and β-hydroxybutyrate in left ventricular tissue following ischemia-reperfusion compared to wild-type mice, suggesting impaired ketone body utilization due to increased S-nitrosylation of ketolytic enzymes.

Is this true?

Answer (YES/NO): NO